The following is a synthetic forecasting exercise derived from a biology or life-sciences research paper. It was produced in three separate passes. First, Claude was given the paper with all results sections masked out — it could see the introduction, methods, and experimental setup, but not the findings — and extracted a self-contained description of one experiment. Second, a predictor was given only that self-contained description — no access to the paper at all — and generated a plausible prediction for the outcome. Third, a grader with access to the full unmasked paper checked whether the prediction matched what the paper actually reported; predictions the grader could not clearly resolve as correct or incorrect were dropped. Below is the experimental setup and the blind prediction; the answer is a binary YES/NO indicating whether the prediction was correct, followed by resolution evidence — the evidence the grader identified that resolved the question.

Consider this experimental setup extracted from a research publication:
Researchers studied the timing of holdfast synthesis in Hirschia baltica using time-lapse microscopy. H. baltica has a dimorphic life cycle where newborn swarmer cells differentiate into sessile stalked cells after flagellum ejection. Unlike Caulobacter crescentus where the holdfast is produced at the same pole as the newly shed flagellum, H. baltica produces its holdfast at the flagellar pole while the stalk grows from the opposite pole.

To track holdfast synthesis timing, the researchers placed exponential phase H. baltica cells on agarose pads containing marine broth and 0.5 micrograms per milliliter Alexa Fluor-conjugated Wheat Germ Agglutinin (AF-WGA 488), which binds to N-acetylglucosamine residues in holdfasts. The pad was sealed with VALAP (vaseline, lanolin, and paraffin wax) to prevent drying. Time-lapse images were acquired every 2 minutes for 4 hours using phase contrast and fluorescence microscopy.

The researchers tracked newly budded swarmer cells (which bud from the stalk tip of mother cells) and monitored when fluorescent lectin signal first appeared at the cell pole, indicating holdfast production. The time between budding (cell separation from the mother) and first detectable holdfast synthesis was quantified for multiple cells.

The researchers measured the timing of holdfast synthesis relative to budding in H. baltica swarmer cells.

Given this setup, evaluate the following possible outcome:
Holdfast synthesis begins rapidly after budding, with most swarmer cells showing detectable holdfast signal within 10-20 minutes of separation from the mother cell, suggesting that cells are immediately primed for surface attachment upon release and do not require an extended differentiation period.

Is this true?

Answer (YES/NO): NO